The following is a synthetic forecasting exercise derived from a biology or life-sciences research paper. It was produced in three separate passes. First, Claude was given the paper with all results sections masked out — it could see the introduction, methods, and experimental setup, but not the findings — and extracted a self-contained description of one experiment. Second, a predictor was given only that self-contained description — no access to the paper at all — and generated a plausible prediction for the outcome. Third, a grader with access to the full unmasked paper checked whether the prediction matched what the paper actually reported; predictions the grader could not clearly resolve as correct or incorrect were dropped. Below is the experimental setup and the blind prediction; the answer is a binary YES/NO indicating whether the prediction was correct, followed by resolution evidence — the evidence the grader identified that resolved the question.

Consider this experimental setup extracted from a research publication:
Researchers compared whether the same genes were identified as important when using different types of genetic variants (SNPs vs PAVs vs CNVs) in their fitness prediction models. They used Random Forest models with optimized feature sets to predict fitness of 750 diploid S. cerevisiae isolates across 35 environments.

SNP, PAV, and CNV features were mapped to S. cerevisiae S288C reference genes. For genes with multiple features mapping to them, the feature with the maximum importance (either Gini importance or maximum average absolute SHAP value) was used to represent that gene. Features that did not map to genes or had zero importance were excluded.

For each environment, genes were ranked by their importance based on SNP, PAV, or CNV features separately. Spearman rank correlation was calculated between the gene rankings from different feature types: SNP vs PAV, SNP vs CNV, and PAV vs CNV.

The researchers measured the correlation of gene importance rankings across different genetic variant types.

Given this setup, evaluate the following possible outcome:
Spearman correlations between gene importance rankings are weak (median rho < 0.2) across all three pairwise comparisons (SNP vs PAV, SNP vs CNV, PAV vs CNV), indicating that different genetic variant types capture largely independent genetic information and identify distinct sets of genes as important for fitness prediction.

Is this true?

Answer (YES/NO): NO